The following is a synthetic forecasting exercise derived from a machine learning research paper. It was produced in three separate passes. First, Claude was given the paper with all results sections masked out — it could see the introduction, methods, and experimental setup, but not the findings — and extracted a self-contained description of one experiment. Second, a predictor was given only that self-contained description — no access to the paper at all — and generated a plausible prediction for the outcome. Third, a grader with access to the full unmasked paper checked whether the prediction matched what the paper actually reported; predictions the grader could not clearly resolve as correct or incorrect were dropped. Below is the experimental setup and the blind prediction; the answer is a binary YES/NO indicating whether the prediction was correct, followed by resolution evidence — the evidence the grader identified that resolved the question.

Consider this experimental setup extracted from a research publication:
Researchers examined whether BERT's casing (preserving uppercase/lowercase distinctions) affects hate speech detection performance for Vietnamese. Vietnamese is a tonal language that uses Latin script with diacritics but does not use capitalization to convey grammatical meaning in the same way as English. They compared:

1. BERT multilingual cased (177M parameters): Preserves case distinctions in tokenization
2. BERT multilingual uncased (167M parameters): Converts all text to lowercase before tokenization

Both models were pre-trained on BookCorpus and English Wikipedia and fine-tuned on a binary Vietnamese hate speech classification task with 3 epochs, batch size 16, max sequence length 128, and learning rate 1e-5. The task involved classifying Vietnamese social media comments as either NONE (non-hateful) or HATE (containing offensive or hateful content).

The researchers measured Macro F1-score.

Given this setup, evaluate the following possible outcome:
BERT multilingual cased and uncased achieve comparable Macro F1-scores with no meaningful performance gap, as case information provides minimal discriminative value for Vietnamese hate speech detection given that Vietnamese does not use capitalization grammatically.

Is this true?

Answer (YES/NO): NO